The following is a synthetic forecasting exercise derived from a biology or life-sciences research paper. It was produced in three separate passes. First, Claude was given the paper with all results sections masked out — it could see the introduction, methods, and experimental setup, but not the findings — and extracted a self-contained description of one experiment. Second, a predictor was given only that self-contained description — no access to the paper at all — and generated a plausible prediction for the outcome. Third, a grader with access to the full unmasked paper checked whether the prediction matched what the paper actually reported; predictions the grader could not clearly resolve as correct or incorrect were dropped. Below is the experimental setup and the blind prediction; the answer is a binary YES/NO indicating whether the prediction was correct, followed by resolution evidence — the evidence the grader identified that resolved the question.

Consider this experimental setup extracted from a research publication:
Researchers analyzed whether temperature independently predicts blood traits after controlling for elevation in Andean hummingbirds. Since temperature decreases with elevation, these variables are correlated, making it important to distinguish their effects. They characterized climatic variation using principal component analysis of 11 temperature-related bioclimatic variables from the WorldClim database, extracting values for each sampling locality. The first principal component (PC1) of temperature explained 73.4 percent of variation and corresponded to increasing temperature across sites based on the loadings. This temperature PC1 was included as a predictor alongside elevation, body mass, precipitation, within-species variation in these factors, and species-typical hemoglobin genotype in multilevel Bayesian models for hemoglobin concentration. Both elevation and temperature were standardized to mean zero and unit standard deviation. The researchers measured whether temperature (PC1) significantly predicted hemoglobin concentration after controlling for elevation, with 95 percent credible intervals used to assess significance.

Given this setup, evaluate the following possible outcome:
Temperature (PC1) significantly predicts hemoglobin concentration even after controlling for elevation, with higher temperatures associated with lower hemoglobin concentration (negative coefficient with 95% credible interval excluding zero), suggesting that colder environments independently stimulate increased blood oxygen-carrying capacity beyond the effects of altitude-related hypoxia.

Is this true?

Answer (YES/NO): NO